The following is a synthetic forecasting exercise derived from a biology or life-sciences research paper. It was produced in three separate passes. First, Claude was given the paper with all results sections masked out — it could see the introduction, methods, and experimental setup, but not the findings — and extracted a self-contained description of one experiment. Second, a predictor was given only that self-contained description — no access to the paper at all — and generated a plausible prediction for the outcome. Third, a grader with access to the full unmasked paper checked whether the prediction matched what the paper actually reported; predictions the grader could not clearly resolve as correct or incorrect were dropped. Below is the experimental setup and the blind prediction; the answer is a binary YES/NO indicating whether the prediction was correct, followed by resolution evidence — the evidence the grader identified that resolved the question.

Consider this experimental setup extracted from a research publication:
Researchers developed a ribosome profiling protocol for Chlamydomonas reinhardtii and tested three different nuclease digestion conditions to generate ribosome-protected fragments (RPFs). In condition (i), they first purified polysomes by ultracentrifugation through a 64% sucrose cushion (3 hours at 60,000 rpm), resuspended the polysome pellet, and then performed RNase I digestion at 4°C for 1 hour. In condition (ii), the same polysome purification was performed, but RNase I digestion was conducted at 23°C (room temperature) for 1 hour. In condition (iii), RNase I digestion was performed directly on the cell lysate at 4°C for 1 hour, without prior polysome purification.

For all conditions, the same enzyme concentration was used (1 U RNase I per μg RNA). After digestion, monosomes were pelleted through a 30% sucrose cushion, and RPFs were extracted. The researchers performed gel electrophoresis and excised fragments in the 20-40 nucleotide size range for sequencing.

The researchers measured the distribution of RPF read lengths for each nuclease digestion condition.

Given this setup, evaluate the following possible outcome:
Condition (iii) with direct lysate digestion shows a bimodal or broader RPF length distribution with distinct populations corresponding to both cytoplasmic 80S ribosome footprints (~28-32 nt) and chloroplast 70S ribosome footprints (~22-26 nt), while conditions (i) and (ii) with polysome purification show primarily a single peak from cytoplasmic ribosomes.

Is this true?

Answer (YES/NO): NO